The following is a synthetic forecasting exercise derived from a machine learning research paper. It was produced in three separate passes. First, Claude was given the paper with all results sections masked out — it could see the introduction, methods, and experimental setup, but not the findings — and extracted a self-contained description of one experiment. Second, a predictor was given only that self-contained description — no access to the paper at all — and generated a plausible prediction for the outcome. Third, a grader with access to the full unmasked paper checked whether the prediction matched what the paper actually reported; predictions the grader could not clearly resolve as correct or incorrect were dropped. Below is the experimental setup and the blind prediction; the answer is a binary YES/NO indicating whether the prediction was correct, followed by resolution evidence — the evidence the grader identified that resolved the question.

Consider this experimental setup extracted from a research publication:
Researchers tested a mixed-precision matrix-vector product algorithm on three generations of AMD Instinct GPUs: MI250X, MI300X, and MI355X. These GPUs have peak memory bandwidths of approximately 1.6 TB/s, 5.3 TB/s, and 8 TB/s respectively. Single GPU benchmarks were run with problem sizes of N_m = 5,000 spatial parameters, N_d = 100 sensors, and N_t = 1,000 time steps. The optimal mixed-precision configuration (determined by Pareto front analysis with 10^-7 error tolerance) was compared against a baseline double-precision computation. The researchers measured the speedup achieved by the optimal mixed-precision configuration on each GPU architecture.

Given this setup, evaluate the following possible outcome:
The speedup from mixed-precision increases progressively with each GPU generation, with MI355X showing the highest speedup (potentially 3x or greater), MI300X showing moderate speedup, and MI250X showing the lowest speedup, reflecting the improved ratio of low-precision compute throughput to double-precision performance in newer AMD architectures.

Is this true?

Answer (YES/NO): NO